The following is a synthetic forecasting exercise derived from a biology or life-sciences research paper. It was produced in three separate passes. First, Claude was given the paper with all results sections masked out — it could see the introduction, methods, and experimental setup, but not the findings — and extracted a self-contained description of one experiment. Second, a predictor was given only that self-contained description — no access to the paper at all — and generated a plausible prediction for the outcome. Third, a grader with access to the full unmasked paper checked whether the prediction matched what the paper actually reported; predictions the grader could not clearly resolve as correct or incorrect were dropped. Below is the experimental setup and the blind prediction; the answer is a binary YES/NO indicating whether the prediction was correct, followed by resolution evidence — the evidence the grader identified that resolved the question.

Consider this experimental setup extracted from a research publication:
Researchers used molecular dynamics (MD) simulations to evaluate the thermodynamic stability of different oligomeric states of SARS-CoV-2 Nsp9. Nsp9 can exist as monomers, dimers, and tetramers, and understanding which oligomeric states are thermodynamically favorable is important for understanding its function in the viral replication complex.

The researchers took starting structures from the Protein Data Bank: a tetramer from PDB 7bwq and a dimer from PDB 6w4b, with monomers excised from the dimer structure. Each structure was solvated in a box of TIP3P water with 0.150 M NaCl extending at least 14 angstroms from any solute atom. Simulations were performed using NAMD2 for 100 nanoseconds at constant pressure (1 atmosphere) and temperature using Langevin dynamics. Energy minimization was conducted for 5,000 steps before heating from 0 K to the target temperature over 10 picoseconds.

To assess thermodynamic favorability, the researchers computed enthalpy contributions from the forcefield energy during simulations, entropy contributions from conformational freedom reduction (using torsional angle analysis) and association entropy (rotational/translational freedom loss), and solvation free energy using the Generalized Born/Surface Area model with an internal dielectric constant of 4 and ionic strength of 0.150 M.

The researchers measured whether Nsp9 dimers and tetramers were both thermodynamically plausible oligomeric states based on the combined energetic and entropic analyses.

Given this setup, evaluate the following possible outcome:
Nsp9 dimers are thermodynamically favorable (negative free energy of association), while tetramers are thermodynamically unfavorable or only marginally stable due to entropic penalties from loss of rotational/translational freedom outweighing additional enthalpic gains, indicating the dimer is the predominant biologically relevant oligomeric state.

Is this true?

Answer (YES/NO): NO